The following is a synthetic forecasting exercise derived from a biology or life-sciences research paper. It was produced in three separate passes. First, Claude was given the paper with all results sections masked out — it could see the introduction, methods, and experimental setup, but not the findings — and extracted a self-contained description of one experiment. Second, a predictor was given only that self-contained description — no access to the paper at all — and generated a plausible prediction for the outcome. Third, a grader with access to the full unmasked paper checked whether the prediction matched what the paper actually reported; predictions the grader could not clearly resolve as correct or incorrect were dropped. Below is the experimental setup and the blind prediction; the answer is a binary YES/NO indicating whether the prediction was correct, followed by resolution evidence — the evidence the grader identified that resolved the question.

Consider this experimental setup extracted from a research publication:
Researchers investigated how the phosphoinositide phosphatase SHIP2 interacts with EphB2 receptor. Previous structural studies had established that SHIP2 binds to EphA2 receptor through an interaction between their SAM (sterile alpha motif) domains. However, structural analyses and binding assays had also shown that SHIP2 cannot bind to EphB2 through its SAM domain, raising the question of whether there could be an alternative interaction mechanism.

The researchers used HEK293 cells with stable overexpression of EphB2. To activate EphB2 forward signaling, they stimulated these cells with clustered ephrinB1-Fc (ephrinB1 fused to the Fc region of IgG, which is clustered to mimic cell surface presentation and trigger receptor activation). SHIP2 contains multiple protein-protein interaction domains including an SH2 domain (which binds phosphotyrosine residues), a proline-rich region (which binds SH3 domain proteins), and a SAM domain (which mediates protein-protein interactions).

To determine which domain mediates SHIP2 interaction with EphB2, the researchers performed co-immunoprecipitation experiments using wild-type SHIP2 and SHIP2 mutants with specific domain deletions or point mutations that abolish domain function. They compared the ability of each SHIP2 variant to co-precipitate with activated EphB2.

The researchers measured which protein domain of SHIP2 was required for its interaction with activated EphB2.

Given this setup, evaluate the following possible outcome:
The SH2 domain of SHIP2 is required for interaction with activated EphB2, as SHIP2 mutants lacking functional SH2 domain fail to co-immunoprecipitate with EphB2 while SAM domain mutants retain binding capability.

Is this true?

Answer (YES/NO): NO